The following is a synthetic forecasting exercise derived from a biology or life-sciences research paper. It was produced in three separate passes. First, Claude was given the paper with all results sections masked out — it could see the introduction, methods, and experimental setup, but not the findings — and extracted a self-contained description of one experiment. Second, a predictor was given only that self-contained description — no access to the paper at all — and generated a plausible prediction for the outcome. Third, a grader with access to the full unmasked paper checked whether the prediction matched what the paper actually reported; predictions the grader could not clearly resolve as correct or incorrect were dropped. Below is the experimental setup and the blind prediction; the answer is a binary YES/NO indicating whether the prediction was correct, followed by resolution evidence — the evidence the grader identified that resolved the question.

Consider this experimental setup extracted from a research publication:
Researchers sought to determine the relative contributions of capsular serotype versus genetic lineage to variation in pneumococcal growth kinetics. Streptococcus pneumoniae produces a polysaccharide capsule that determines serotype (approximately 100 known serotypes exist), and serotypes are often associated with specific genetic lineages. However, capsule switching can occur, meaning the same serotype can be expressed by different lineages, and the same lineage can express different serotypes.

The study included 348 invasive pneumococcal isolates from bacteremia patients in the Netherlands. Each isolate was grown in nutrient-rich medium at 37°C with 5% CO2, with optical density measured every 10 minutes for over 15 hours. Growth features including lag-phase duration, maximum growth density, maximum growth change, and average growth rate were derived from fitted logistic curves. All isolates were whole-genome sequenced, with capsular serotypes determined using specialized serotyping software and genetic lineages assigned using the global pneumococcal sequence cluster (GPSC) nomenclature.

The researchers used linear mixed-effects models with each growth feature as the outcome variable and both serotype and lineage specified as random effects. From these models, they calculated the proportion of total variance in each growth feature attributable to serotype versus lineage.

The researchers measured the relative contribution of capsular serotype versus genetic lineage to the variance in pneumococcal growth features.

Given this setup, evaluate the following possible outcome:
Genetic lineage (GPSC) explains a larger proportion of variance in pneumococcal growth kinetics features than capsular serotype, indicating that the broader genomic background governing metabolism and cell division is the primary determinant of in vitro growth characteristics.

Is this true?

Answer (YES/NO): NO